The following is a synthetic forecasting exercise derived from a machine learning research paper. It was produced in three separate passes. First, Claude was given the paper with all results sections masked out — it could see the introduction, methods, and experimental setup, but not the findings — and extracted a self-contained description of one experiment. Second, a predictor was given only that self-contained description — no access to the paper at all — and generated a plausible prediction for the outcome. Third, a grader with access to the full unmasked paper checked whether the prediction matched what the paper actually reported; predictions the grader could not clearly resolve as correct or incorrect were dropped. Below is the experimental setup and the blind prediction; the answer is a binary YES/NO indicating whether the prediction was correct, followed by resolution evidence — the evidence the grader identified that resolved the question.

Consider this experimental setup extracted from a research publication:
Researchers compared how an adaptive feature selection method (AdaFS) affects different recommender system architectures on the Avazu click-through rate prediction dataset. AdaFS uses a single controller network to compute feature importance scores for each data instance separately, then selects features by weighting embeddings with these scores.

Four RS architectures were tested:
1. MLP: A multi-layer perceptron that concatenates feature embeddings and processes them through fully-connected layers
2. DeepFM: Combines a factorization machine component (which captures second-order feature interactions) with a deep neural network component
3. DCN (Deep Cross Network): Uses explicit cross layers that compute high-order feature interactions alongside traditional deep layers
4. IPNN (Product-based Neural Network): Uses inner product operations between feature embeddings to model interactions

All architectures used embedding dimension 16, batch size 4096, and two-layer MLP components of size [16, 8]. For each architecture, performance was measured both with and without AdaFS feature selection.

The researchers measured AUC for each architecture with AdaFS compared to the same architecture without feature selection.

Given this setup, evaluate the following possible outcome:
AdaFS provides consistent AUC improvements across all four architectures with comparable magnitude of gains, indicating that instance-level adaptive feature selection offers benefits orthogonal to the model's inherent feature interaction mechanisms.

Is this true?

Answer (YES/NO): NO